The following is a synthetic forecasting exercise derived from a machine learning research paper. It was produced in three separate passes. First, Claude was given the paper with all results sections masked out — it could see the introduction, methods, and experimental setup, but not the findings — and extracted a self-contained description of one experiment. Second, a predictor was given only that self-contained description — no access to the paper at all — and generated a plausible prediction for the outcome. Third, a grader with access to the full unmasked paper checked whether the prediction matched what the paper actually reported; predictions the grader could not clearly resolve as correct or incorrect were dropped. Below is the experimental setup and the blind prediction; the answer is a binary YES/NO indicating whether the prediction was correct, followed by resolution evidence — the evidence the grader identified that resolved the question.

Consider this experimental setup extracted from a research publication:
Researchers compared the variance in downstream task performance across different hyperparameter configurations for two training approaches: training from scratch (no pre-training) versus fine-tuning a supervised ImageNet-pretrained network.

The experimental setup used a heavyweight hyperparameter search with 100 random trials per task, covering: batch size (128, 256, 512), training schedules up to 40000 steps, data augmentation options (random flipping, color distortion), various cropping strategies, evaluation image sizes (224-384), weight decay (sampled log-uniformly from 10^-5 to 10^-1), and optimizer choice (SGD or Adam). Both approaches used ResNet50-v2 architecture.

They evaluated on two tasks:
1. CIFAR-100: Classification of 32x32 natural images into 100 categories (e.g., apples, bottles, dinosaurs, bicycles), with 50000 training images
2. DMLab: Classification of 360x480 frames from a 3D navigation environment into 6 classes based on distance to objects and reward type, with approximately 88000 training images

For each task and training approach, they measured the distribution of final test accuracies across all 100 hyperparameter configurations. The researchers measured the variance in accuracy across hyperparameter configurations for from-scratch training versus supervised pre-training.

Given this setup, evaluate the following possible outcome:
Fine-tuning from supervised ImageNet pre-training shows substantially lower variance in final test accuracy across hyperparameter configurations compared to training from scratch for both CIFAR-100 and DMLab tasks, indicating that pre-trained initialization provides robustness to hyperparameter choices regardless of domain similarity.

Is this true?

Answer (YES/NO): YES